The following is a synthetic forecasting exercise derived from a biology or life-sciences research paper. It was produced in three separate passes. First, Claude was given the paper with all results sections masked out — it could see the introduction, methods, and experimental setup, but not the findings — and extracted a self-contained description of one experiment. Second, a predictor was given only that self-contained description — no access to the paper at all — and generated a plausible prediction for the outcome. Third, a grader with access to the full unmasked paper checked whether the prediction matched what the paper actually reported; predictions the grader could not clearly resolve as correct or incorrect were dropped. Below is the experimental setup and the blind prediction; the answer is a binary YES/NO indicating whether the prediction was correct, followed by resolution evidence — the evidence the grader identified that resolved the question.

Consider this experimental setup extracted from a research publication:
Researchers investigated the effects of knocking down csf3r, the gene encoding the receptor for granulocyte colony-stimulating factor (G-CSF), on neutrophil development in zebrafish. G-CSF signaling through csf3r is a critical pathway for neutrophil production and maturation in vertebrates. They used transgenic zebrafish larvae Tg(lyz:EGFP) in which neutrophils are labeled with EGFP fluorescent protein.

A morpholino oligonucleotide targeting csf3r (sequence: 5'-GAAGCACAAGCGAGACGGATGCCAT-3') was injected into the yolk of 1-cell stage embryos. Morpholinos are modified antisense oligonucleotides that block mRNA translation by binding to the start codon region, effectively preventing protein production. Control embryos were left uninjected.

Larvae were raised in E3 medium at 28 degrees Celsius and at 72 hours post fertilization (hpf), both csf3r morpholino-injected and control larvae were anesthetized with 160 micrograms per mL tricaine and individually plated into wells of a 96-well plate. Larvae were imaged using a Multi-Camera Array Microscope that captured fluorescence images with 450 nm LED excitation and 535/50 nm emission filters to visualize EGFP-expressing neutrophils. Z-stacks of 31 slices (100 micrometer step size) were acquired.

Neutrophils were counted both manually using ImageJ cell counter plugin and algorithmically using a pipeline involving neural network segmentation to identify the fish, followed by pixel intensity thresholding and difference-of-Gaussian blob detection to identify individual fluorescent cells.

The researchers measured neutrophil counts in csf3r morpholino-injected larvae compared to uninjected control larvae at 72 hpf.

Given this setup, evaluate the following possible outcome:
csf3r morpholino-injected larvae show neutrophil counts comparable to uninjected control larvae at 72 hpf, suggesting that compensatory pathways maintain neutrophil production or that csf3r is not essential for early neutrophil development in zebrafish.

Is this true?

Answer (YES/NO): NO